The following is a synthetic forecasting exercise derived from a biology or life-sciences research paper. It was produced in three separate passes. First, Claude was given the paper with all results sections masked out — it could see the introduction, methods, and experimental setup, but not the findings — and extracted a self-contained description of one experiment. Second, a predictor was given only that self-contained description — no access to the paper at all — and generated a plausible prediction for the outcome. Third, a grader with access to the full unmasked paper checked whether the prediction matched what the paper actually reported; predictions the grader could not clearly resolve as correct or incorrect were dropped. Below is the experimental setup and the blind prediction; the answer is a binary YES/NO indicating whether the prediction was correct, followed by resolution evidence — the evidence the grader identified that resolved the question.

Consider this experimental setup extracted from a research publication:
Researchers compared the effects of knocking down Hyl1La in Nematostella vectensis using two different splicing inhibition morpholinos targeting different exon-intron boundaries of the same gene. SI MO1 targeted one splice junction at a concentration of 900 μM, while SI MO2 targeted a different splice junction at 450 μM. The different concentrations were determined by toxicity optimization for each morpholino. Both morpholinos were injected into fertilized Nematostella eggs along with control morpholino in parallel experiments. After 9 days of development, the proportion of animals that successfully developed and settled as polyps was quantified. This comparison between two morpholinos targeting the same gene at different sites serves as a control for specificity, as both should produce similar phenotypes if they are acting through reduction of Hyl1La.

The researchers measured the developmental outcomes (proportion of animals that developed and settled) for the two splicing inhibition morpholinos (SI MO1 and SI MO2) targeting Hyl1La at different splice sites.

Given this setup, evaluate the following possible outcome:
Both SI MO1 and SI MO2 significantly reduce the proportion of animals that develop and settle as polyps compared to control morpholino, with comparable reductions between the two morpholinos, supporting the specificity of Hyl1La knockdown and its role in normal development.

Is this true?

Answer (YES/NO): YES